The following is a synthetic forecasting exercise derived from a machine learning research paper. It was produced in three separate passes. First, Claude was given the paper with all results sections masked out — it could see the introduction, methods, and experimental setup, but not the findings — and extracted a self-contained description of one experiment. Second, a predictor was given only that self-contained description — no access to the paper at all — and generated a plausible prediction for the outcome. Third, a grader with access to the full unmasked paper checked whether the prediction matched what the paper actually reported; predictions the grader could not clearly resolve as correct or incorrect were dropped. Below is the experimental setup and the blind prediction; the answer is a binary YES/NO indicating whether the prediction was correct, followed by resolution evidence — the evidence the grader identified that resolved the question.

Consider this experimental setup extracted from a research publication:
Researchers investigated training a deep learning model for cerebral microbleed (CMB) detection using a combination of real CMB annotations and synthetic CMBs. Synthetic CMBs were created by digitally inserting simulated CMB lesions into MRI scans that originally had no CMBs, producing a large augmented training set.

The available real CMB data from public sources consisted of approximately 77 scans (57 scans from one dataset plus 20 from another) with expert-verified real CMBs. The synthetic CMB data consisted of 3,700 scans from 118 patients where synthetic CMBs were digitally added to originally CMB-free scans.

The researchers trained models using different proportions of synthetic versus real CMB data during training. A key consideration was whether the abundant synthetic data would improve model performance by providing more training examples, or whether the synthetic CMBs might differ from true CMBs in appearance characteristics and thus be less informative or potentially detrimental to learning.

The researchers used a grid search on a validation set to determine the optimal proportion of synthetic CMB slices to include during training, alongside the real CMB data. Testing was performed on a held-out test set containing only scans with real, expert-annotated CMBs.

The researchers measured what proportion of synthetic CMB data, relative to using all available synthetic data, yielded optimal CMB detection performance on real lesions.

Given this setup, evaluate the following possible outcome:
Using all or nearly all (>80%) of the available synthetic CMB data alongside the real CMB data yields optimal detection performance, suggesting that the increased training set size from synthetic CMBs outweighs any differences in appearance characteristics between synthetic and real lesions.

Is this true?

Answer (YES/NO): NO